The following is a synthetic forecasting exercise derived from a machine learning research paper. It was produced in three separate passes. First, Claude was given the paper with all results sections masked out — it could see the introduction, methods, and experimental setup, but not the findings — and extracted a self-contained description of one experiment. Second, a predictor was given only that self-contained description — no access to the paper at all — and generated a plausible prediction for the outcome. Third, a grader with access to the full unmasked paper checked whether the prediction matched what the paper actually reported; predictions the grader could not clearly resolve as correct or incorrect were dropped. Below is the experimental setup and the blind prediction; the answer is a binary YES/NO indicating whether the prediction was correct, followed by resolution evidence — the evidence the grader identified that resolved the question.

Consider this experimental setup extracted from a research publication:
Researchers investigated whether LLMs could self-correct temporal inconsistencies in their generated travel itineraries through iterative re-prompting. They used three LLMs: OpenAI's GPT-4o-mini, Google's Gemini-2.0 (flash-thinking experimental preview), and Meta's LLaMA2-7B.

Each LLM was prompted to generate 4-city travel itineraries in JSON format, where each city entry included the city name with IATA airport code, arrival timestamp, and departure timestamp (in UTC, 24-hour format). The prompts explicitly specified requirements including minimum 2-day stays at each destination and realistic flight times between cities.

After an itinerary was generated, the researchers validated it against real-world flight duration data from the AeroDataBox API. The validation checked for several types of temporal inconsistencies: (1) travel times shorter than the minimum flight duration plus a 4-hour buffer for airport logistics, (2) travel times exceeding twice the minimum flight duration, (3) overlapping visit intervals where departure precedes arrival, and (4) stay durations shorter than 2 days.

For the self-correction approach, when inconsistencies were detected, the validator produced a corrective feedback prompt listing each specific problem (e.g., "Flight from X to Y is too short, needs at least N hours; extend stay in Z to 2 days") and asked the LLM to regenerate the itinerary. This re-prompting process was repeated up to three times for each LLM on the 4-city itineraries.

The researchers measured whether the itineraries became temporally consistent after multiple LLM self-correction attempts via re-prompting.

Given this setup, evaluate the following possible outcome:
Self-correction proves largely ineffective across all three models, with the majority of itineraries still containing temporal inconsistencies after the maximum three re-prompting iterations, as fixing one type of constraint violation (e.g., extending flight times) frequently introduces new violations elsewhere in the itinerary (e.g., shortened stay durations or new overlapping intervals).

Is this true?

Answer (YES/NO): YES